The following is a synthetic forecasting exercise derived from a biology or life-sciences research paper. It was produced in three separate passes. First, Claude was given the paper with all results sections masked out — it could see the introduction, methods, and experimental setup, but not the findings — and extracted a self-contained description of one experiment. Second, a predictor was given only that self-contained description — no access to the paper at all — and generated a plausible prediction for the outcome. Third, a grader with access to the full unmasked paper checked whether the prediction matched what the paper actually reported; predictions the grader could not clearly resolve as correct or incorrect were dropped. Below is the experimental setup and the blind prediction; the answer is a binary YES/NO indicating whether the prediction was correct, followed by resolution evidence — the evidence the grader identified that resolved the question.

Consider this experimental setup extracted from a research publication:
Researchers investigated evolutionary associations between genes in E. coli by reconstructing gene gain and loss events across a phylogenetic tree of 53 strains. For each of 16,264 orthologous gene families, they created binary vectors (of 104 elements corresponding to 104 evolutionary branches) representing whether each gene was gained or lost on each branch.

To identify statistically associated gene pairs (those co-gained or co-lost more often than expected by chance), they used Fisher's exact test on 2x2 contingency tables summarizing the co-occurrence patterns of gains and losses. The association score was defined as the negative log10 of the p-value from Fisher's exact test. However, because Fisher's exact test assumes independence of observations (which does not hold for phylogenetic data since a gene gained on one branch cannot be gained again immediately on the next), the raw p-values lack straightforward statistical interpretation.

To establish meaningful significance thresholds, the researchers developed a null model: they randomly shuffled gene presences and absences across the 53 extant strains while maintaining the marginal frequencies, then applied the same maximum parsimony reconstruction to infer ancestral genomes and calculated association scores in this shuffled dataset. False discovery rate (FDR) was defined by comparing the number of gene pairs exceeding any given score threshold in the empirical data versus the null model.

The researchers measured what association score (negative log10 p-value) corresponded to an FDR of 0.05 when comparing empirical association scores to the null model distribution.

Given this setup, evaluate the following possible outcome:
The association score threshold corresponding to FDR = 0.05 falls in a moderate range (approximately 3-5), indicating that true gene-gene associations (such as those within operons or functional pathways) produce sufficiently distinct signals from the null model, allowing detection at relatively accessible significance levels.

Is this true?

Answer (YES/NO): YES